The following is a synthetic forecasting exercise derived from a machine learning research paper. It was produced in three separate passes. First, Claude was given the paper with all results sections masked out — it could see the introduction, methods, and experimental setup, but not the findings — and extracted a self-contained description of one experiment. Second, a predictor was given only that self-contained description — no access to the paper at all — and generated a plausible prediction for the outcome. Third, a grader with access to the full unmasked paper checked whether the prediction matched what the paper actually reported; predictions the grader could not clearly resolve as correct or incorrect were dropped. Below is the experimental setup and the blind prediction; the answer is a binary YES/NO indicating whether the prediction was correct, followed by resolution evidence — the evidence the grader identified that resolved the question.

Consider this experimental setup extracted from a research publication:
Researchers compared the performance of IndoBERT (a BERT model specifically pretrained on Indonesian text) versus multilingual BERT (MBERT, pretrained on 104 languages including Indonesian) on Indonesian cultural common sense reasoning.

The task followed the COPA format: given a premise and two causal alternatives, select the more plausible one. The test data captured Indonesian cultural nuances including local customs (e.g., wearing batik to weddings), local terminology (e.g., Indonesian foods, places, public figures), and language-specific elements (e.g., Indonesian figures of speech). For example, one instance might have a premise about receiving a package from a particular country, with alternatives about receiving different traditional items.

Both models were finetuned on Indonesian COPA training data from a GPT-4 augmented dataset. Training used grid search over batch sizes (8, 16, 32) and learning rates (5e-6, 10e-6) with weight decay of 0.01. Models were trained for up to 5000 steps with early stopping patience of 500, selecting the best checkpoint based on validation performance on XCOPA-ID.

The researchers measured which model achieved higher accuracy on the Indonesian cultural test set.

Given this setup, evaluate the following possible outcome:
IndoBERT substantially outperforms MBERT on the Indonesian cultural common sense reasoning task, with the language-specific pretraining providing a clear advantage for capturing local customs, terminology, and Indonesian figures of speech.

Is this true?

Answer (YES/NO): NO